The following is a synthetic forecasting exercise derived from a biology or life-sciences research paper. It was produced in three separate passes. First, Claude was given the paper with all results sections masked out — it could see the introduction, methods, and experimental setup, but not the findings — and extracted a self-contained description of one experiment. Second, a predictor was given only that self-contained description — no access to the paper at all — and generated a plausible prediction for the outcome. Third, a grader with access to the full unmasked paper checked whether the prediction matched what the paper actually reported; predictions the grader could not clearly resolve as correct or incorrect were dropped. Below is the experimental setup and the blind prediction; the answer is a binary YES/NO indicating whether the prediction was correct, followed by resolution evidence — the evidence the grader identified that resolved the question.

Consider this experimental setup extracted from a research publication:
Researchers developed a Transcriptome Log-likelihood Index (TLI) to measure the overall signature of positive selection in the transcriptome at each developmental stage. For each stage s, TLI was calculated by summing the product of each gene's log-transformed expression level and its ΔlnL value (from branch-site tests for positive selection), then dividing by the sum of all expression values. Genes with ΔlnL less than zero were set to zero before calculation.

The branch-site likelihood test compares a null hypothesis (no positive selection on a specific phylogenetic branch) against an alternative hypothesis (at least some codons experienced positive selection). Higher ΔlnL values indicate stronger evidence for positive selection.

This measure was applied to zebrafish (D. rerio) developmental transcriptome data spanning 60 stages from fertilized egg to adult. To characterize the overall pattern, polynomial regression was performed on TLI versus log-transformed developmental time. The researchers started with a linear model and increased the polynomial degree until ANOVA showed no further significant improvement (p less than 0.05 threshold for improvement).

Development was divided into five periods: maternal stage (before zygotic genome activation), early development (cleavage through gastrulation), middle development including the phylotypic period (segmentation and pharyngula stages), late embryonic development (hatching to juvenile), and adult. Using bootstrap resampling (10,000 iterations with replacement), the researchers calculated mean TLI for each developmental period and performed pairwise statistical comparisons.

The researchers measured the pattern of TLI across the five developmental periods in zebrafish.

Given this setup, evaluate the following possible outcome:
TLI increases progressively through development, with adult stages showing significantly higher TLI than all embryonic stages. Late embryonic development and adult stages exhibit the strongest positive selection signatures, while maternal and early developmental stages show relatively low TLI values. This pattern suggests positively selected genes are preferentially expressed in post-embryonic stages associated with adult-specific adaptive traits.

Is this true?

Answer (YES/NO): NO